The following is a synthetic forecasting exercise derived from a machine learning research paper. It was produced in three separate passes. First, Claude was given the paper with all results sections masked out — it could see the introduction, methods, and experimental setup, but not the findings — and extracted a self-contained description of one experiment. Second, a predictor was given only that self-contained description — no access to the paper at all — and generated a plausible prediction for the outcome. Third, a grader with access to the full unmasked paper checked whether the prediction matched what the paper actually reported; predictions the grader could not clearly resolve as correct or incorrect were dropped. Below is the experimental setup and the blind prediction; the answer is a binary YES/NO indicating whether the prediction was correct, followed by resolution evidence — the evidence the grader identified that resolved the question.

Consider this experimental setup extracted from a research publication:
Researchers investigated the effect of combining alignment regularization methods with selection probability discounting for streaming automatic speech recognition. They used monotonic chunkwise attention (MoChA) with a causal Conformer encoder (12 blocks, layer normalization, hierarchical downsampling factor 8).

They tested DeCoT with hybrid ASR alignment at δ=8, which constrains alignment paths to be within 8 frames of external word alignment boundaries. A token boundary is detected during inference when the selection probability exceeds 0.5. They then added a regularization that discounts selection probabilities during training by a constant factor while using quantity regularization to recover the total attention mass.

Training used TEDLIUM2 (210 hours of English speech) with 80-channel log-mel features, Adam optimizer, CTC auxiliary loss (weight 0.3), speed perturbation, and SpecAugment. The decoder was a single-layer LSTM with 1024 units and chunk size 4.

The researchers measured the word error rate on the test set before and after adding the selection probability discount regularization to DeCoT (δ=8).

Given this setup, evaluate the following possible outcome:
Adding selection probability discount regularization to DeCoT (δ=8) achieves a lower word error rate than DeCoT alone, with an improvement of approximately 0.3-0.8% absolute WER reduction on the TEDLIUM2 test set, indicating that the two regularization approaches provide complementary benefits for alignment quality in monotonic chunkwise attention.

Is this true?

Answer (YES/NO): NO